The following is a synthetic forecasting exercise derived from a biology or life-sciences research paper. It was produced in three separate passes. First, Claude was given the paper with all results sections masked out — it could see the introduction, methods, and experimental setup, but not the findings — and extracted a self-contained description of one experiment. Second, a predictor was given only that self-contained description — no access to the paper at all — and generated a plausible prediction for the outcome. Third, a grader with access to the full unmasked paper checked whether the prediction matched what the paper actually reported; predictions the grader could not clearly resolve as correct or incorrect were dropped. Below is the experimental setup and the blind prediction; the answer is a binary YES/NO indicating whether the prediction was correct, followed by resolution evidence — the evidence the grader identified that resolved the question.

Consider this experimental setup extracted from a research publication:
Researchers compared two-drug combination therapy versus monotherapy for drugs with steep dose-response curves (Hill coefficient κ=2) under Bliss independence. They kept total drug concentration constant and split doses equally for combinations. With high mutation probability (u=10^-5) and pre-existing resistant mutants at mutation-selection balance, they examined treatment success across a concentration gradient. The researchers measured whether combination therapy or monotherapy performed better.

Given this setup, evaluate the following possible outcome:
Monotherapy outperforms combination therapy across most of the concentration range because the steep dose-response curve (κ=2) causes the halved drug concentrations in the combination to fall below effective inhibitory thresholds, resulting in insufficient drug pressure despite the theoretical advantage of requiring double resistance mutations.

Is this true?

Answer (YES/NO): NO